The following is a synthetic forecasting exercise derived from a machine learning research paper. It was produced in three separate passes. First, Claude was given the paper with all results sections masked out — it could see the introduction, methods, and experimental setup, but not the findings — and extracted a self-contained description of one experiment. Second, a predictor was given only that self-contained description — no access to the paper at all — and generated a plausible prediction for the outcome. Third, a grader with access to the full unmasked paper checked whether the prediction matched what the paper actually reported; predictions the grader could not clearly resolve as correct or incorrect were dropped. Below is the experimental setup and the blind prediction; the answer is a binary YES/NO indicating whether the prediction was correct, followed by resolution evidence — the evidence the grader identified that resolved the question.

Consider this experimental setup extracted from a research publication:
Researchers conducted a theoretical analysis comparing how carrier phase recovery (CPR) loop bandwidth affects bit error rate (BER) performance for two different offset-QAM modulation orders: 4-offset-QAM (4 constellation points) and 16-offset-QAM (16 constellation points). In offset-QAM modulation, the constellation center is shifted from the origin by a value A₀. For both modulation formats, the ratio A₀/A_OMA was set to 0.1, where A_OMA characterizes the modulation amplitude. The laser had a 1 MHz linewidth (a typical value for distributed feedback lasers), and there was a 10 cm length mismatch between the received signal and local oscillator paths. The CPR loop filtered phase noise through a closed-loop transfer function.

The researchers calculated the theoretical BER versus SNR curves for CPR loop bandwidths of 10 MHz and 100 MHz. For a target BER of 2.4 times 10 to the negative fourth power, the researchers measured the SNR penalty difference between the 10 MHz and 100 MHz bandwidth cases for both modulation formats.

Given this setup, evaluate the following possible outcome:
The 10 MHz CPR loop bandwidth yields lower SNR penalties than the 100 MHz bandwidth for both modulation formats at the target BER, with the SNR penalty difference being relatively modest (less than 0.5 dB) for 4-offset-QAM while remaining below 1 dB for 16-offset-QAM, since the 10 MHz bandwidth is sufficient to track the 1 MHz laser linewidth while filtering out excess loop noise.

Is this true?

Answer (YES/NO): NO